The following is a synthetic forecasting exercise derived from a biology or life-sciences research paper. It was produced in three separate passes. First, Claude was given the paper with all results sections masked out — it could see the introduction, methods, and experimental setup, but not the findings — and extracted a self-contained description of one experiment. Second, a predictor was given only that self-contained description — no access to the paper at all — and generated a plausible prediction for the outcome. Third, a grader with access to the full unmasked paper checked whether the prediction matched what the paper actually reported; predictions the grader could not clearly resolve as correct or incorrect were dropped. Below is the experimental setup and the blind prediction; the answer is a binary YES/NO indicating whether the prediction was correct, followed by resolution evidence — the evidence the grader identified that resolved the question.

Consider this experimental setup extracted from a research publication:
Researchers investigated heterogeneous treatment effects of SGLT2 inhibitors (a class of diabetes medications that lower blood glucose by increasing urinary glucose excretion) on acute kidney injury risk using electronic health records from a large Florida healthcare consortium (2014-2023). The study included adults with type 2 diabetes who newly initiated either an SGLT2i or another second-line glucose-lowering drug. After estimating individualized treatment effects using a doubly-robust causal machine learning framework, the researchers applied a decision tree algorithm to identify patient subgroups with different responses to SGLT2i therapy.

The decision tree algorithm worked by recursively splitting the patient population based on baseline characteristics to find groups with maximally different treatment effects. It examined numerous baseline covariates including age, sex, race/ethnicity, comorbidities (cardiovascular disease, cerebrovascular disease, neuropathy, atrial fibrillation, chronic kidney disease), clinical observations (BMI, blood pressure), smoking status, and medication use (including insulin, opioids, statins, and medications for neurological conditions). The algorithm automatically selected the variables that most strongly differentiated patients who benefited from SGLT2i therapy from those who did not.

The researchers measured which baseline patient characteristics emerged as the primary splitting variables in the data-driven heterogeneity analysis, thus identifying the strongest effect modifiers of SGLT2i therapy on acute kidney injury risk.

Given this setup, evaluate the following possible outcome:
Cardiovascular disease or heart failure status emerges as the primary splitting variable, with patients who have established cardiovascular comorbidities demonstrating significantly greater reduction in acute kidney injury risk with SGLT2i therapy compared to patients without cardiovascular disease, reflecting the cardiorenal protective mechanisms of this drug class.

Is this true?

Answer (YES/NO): NO